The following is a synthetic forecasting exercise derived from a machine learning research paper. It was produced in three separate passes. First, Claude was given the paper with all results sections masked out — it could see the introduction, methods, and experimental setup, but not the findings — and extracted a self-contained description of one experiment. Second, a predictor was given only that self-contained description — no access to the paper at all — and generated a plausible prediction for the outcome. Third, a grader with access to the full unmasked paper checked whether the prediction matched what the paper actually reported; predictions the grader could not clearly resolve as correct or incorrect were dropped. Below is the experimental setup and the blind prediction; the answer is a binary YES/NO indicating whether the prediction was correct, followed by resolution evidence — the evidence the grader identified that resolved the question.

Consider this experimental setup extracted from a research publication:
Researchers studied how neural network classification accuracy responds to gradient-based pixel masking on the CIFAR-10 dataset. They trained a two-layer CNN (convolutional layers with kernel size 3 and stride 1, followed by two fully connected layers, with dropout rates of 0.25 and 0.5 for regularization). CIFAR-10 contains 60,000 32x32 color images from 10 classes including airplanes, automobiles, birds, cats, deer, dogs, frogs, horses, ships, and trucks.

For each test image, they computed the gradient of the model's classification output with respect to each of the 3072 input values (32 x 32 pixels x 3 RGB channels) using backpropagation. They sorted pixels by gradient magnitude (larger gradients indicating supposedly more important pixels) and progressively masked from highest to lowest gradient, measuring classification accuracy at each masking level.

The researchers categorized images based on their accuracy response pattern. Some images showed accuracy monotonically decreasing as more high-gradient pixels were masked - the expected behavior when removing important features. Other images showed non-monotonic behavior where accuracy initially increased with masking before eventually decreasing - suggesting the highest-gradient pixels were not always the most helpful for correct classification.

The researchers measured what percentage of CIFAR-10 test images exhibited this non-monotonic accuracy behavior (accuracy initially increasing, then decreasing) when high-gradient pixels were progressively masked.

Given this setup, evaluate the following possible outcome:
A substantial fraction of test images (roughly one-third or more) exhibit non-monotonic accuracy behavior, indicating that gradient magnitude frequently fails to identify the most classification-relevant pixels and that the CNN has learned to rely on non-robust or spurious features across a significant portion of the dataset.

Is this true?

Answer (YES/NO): NO